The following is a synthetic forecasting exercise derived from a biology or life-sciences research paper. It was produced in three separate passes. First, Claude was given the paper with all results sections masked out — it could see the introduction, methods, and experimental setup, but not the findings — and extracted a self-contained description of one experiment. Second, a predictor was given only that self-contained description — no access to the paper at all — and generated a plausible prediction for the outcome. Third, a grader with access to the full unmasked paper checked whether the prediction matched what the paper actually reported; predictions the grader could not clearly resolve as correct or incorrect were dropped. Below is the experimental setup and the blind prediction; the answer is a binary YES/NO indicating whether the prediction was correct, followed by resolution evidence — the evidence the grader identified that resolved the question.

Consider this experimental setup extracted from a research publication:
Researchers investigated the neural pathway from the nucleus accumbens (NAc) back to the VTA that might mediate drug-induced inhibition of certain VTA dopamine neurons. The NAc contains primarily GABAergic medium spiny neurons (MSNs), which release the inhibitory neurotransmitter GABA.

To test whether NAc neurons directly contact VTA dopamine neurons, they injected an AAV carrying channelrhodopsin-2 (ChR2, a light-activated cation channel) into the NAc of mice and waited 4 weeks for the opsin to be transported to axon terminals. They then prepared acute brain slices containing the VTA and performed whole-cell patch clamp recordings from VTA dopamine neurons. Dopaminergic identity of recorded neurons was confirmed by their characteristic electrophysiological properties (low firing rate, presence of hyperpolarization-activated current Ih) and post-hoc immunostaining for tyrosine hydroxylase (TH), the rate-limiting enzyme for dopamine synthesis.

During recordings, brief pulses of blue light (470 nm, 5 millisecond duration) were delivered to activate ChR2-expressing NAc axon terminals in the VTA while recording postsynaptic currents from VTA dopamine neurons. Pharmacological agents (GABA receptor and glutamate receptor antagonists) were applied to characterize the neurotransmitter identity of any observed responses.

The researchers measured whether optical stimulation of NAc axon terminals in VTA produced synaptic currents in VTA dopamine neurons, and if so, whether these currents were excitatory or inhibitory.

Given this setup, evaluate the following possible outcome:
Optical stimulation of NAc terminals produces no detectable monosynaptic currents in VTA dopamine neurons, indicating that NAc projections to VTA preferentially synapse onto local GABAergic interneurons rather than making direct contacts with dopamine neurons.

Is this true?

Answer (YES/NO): NO